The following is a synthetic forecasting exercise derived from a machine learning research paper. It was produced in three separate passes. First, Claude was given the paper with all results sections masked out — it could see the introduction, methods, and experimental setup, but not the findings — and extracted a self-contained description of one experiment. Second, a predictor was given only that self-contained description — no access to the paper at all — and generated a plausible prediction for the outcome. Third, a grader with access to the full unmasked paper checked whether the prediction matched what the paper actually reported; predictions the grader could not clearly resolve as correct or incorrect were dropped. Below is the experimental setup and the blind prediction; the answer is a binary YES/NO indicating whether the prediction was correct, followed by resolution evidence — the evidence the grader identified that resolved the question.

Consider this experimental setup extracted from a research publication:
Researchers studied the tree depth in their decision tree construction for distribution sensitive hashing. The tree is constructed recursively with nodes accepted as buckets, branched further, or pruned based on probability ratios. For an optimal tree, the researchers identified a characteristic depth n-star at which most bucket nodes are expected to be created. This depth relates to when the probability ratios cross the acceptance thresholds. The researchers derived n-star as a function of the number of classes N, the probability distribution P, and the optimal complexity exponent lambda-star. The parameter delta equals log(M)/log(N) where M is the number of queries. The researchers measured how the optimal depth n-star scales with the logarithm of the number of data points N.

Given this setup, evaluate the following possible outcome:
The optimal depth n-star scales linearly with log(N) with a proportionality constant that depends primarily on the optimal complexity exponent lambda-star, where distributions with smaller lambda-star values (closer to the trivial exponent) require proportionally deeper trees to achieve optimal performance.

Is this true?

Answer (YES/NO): NO